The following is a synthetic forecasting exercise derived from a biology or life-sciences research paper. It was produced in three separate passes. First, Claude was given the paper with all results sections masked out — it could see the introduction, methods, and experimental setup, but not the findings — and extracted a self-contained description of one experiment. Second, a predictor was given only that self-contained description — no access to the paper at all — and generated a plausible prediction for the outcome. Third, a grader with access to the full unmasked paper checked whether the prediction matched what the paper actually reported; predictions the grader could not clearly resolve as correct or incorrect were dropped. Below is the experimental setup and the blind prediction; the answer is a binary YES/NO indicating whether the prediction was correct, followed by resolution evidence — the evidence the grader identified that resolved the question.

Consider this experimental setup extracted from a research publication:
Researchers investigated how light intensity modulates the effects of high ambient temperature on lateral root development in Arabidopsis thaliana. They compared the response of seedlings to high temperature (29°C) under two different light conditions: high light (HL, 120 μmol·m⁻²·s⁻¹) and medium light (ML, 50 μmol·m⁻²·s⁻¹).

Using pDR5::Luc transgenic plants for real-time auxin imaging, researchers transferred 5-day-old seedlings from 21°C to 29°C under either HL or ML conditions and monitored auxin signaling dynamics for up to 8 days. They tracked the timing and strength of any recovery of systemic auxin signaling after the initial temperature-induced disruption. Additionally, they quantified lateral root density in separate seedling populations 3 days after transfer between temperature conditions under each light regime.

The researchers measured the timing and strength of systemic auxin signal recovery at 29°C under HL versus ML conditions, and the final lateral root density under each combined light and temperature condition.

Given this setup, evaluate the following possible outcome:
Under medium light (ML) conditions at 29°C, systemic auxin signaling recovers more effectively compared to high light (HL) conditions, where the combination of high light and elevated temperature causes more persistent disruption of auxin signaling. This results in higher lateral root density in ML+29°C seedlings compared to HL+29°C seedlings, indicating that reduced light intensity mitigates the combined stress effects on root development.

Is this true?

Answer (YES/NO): NO